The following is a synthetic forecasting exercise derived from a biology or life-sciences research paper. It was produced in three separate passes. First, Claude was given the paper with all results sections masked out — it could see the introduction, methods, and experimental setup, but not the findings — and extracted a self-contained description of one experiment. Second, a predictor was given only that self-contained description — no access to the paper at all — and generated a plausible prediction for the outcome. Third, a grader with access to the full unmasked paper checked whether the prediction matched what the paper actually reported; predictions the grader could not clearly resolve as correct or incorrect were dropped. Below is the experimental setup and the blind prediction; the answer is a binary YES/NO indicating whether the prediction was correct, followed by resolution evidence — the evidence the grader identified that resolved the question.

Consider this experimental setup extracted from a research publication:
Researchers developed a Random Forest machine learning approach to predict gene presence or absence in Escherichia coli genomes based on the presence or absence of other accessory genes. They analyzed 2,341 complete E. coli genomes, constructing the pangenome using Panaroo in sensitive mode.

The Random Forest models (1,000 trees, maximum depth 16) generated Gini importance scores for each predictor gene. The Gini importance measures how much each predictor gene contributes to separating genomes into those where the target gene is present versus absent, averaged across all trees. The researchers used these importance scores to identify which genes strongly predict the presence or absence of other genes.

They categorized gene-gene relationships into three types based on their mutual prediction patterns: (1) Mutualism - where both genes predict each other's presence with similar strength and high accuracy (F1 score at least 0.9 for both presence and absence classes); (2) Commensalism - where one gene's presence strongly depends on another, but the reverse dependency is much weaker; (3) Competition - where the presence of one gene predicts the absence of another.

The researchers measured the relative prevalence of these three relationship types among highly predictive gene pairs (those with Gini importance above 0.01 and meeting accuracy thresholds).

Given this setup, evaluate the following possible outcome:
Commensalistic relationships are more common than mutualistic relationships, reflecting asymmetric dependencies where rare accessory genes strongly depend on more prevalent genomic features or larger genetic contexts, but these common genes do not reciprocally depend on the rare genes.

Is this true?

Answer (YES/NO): NO